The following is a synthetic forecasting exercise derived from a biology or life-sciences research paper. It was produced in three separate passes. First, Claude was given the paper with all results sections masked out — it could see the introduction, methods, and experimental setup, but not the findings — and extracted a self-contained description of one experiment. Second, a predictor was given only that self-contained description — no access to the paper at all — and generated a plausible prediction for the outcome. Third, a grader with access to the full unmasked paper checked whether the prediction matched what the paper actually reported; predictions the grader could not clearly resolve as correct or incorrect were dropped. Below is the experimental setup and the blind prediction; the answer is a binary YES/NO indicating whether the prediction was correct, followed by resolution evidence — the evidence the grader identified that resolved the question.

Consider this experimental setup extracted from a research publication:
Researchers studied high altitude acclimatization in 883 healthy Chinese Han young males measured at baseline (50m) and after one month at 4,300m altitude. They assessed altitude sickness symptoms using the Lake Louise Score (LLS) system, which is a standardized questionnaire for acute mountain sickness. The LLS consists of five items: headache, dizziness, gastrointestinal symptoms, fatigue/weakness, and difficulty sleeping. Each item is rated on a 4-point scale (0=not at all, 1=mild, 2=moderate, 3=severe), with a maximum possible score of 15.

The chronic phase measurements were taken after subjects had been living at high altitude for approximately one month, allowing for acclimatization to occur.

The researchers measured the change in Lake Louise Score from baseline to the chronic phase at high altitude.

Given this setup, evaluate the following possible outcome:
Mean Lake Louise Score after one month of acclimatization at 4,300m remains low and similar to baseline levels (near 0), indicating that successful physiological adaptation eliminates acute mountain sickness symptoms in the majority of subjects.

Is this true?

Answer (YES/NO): NO